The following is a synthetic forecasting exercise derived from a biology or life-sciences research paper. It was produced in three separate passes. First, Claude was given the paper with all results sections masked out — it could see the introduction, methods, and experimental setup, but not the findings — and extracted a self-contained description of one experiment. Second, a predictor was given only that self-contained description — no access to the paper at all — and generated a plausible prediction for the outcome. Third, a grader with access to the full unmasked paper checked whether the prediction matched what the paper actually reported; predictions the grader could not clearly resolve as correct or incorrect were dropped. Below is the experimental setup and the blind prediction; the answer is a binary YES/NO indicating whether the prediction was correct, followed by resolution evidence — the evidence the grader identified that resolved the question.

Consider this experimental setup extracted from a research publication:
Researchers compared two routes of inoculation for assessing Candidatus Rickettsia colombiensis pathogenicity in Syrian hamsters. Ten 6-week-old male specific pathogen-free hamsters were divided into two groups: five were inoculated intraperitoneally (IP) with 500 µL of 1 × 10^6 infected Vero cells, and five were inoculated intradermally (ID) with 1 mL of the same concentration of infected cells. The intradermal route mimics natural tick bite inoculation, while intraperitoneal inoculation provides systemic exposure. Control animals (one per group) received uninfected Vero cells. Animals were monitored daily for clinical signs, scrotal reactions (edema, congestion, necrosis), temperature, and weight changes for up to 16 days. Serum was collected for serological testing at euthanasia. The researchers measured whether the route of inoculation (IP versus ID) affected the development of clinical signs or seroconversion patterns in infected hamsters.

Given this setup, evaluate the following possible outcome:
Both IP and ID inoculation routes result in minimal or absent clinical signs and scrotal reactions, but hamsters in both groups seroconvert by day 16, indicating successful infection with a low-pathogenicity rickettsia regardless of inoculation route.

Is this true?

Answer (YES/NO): YES